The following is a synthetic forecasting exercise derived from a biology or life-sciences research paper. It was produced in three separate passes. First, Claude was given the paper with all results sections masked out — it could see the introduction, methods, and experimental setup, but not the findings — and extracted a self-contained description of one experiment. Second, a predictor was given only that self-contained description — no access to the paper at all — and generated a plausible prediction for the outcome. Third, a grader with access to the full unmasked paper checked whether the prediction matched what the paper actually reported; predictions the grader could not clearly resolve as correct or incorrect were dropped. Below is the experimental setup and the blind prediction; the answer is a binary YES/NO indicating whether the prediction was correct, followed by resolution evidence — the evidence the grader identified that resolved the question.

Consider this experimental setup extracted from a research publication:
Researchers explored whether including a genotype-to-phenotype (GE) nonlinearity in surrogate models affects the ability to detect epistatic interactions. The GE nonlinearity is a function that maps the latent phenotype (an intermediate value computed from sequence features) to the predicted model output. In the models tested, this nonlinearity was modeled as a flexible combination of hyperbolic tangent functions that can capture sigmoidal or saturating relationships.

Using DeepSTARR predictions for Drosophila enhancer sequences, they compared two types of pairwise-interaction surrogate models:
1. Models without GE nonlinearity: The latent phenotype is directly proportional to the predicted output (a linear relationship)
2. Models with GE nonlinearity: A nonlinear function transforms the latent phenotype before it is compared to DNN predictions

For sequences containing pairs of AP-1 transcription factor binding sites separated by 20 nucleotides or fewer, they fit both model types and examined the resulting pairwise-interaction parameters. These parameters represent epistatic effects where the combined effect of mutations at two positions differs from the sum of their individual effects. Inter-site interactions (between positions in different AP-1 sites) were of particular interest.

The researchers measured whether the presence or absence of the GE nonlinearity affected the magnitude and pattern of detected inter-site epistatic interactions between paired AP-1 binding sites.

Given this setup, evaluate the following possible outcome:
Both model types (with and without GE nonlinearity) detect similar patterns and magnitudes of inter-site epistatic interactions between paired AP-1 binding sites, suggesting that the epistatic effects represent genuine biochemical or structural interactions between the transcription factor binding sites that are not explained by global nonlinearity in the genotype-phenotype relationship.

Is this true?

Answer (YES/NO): NO